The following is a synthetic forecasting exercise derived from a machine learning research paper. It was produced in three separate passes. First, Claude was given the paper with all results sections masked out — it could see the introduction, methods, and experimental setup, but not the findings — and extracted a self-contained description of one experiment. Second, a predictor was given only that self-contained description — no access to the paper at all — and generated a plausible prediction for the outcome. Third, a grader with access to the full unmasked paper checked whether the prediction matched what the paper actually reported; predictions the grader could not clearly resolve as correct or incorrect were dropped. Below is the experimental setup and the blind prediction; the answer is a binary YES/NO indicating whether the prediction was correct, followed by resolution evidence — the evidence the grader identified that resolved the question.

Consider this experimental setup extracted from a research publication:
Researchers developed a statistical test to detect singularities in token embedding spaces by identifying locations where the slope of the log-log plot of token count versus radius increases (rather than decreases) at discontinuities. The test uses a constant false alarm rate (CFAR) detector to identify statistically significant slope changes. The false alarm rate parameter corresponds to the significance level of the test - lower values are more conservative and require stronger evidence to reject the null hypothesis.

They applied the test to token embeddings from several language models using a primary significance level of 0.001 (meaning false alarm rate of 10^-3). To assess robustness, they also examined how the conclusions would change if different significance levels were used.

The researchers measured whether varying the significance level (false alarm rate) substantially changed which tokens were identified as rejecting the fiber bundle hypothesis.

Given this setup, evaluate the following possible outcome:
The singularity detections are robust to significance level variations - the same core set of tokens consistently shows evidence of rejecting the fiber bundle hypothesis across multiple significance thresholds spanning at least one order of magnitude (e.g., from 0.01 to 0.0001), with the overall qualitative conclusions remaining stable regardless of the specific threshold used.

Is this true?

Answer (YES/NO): YES